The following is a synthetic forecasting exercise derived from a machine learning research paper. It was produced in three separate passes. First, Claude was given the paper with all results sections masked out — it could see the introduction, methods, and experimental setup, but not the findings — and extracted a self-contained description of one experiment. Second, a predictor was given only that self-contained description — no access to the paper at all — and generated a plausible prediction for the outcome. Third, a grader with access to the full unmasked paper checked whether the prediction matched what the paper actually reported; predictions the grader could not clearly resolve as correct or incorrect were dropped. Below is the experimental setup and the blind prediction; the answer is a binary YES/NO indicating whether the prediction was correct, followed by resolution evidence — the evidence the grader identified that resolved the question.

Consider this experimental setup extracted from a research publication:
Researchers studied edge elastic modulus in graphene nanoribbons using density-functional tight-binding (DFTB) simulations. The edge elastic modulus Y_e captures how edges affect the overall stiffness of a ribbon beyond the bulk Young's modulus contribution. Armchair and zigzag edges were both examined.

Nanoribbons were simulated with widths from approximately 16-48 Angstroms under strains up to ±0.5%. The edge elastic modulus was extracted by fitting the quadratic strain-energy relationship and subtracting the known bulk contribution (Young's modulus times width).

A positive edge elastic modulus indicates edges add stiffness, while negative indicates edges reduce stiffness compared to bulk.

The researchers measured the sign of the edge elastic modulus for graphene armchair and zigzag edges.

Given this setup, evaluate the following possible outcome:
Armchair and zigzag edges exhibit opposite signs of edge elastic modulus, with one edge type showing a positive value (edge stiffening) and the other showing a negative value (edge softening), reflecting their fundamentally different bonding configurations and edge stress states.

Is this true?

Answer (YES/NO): NO